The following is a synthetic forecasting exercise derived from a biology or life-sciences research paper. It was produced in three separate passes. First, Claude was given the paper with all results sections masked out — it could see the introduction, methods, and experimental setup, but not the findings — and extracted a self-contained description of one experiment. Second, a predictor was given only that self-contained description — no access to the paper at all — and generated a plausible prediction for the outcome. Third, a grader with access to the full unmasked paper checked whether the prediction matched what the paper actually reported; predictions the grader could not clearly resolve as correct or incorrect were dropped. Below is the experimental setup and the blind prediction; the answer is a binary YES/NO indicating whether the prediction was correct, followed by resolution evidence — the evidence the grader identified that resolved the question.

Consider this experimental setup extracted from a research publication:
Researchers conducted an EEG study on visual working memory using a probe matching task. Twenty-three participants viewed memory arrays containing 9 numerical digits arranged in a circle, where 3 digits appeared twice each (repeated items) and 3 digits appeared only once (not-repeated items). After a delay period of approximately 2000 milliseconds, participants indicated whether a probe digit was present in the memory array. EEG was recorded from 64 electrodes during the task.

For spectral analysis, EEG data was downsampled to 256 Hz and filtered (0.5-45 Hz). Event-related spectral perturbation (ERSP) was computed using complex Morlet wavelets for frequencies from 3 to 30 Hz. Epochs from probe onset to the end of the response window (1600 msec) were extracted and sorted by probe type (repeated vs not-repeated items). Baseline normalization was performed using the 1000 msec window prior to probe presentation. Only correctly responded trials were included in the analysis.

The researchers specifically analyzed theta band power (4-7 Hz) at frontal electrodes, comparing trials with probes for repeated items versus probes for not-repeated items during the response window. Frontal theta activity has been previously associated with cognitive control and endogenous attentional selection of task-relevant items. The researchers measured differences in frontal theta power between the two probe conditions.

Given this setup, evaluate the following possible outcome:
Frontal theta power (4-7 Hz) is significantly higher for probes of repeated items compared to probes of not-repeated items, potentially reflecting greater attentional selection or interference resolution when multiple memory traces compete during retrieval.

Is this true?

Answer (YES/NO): NO